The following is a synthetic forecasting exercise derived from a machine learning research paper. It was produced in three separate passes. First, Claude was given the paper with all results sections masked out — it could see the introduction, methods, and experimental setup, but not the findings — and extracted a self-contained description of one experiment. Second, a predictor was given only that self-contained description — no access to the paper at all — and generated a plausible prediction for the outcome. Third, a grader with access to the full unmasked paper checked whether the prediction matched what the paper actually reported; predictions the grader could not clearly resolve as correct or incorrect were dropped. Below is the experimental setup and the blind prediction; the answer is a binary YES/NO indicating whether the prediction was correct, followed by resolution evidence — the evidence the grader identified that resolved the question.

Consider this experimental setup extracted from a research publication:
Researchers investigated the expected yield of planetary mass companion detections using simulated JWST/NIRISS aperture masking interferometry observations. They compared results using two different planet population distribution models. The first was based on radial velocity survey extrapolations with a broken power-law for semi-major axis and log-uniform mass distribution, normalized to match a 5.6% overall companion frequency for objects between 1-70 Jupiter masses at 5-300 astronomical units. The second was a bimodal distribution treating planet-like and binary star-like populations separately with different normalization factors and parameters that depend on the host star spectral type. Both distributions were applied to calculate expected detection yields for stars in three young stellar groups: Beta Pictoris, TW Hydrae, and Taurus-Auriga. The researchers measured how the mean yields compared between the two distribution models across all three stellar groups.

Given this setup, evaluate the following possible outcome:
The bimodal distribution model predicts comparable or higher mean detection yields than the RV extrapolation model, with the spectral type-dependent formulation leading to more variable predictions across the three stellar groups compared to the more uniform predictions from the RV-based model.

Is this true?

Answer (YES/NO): YES